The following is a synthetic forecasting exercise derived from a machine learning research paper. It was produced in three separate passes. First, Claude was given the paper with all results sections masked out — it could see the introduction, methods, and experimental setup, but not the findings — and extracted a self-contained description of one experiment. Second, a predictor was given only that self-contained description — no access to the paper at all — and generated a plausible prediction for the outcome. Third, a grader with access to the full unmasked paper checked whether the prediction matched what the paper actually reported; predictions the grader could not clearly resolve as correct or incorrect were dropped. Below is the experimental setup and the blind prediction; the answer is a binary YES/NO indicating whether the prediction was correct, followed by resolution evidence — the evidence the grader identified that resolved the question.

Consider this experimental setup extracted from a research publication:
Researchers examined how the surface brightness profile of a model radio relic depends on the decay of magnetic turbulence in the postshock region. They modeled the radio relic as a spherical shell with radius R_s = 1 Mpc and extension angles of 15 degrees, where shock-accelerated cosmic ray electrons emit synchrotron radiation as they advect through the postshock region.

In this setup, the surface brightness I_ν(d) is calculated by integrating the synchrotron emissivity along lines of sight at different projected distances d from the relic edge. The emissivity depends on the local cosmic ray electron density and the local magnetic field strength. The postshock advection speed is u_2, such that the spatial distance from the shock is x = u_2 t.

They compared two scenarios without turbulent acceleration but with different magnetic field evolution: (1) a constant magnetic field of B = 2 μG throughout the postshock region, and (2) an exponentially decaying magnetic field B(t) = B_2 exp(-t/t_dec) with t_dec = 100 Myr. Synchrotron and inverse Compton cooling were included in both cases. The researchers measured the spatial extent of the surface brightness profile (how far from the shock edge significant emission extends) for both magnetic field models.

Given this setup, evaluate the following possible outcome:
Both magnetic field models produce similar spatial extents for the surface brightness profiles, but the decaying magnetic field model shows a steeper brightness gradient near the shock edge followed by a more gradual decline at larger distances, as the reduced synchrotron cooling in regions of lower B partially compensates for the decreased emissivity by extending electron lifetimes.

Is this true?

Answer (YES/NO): NO